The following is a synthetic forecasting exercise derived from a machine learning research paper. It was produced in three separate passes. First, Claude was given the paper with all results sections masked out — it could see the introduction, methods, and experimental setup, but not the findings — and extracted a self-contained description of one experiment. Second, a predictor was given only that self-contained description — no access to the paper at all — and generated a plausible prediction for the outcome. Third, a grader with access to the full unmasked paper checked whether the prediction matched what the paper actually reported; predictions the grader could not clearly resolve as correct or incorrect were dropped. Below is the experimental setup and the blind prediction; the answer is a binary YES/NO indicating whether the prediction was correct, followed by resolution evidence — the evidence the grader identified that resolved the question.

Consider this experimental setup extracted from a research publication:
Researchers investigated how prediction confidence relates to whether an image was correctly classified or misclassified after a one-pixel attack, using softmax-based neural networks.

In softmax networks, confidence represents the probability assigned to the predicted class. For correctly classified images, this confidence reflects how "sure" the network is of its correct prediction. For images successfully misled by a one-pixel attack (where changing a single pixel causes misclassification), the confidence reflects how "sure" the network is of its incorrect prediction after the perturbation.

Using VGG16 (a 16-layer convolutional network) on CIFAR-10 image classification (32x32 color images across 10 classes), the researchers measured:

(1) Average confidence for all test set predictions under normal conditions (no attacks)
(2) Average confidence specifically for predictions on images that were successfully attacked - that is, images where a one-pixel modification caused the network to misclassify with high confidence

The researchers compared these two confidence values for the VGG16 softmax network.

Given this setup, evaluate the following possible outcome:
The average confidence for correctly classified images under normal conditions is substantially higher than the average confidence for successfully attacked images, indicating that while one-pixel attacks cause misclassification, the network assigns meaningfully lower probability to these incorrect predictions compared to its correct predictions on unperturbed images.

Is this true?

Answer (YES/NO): NO